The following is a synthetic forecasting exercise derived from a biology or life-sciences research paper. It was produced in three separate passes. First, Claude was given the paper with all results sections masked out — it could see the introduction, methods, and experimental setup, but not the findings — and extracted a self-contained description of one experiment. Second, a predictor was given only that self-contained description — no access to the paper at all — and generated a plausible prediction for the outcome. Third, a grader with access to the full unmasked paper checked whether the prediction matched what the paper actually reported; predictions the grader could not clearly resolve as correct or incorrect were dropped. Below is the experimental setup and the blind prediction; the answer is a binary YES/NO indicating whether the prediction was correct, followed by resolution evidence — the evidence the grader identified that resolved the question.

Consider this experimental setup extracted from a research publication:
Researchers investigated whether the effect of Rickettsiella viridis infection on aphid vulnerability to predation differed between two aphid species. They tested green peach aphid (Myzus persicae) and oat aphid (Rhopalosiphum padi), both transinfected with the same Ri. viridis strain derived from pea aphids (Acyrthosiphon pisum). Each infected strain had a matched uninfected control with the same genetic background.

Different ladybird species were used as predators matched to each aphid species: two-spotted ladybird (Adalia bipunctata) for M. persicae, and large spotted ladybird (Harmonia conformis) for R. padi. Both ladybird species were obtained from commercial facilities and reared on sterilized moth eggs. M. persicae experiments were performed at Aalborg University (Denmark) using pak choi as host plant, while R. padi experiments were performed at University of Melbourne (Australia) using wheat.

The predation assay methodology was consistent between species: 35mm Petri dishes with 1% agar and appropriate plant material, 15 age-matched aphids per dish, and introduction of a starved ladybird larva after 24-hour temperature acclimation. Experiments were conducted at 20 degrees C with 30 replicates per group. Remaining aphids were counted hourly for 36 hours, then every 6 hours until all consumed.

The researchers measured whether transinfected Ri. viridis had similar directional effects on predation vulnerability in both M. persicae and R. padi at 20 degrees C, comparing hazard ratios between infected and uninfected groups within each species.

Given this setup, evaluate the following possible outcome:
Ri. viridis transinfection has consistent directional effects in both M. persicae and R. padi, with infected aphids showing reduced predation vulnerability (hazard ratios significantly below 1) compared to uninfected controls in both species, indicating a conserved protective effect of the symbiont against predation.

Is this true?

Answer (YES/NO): NO